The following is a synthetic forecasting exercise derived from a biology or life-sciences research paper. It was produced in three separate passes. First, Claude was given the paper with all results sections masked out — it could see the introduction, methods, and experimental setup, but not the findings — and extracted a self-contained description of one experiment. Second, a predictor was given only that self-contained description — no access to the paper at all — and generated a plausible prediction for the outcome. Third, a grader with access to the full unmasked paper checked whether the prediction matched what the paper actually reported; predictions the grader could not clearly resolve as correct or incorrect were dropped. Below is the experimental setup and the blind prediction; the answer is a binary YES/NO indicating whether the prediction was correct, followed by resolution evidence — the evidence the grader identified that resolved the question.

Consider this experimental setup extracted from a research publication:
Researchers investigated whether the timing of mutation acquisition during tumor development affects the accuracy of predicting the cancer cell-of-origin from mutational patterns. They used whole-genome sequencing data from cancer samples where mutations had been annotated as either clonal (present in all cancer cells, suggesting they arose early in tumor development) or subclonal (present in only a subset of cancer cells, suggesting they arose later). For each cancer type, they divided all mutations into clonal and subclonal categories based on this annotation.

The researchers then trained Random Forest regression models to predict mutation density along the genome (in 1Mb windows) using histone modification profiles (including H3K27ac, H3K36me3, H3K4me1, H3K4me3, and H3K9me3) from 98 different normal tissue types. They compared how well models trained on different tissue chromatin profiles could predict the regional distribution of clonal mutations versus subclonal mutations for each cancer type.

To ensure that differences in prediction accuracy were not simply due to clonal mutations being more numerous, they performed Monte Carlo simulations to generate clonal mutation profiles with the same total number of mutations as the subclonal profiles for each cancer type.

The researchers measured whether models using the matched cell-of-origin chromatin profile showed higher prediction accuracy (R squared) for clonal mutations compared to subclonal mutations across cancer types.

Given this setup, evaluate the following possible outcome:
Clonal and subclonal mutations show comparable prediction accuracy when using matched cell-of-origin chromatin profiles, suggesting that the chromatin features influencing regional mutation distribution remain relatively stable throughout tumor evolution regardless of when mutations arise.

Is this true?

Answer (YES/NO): NO